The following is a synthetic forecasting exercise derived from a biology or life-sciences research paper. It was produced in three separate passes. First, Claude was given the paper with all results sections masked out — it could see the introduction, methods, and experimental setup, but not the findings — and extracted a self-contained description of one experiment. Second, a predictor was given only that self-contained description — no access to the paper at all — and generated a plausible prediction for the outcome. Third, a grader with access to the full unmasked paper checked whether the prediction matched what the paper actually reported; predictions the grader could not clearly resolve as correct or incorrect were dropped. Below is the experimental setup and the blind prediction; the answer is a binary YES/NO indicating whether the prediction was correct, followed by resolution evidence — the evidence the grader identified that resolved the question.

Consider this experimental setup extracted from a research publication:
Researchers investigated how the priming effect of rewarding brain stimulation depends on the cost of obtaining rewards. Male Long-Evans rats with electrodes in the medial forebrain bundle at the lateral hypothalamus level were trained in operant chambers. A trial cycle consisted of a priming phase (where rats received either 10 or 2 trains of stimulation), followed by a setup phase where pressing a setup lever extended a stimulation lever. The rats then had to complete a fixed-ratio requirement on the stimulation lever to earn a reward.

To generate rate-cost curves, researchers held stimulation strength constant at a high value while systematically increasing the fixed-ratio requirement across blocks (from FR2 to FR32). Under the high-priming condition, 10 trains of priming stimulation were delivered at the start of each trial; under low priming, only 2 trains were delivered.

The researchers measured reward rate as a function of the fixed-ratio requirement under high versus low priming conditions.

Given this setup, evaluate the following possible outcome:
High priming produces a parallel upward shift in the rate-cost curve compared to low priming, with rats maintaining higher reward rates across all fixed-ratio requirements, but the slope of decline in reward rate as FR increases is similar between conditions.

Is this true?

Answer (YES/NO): NO